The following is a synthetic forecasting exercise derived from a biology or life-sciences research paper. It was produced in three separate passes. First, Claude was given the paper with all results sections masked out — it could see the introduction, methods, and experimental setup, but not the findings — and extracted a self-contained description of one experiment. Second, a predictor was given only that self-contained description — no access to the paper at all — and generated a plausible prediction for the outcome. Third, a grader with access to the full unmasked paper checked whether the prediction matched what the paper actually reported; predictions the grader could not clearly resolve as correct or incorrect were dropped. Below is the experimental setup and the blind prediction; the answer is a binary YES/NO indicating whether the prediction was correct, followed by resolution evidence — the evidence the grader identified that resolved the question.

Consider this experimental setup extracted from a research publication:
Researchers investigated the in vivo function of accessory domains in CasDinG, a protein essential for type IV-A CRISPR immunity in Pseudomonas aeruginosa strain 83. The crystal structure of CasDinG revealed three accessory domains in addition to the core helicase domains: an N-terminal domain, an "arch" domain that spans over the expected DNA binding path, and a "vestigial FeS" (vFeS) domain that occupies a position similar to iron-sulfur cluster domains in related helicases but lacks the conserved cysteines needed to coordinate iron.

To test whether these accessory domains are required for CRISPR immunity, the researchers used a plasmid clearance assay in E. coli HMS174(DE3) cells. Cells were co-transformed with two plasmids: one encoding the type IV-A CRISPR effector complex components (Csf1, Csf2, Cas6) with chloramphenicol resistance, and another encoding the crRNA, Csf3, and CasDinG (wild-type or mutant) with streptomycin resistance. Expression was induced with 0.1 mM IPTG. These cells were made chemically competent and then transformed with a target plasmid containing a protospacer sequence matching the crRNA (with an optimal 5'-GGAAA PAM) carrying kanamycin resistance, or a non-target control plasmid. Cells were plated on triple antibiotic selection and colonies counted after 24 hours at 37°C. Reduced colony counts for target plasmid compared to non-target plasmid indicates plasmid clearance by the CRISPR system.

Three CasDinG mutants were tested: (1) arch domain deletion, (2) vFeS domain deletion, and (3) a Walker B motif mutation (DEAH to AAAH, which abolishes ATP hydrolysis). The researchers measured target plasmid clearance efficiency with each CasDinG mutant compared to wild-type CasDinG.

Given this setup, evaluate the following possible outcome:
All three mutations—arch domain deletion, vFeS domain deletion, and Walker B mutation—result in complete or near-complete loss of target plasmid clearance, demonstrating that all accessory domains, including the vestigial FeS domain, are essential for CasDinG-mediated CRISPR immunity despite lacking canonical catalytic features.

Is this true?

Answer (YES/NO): YES